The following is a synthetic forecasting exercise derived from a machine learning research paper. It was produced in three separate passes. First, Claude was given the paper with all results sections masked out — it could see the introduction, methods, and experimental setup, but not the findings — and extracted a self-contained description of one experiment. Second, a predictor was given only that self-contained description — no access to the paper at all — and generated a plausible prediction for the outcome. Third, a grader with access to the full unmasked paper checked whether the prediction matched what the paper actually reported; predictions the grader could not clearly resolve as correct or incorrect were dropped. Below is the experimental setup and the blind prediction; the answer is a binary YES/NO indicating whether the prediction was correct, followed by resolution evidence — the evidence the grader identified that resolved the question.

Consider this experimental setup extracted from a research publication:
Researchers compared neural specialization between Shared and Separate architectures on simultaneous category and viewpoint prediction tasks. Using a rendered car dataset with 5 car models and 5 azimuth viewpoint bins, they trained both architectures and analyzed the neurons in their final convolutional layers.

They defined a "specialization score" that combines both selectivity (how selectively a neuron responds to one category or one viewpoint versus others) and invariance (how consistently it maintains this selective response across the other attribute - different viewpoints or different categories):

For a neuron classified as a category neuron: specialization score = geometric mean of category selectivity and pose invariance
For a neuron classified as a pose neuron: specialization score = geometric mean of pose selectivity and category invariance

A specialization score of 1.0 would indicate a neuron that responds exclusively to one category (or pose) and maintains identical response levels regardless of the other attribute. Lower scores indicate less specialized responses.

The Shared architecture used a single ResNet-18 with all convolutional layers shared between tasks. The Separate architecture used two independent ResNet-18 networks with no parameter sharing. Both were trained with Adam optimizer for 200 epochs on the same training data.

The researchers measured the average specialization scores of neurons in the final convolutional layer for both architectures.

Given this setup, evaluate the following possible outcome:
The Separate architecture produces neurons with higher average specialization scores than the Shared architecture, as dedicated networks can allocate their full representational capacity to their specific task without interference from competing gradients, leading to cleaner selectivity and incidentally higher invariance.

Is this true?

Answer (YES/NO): YES